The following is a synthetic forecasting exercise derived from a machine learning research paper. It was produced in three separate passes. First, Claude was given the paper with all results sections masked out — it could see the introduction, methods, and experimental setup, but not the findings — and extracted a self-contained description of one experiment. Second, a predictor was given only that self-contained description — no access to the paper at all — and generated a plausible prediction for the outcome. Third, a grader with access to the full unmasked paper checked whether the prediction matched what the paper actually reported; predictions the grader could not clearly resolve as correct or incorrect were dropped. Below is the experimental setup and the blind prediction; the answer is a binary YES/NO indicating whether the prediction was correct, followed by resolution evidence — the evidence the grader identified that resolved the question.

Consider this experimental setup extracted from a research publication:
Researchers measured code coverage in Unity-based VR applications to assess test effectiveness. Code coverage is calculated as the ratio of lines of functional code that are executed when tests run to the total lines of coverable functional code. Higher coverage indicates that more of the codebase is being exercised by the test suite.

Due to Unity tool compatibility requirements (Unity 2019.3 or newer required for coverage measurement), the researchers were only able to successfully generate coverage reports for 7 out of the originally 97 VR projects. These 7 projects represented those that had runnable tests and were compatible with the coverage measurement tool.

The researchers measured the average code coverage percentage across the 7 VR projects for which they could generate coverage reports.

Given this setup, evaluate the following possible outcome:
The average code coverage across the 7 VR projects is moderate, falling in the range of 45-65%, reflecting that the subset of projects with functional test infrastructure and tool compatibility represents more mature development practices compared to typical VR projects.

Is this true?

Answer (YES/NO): NO